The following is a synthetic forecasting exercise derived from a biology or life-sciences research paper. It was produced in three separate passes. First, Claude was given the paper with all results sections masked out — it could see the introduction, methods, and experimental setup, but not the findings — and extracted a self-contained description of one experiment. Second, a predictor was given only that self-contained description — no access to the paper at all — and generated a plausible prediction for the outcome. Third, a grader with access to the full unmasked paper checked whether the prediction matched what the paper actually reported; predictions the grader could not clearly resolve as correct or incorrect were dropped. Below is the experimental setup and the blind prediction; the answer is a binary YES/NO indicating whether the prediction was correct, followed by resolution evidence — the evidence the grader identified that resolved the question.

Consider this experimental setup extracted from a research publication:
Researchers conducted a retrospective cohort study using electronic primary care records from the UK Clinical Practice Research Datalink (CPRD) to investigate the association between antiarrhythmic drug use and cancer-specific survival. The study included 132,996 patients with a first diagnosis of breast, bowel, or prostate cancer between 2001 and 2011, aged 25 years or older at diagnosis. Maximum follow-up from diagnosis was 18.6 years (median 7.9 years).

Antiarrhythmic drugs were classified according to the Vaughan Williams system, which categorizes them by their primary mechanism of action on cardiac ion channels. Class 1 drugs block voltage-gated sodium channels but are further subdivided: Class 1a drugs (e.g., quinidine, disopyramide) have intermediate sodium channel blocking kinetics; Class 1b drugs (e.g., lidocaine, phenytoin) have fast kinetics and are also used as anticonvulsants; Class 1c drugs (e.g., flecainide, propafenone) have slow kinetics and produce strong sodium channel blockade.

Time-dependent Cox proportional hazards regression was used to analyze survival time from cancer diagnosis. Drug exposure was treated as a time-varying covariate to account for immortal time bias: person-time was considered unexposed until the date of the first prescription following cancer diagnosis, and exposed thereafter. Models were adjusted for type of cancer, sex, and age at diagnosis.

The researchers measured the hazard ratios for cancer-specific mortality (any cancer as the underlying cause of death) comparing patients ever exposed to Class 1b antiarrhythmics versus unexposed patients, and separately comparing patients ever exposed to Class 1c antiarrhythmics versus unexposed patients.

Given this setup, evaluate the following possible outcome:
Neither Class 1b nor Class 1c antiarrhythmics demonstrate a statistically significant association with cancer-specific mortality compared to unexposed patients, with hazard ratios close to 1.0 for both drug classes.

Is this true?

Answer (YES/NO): NO